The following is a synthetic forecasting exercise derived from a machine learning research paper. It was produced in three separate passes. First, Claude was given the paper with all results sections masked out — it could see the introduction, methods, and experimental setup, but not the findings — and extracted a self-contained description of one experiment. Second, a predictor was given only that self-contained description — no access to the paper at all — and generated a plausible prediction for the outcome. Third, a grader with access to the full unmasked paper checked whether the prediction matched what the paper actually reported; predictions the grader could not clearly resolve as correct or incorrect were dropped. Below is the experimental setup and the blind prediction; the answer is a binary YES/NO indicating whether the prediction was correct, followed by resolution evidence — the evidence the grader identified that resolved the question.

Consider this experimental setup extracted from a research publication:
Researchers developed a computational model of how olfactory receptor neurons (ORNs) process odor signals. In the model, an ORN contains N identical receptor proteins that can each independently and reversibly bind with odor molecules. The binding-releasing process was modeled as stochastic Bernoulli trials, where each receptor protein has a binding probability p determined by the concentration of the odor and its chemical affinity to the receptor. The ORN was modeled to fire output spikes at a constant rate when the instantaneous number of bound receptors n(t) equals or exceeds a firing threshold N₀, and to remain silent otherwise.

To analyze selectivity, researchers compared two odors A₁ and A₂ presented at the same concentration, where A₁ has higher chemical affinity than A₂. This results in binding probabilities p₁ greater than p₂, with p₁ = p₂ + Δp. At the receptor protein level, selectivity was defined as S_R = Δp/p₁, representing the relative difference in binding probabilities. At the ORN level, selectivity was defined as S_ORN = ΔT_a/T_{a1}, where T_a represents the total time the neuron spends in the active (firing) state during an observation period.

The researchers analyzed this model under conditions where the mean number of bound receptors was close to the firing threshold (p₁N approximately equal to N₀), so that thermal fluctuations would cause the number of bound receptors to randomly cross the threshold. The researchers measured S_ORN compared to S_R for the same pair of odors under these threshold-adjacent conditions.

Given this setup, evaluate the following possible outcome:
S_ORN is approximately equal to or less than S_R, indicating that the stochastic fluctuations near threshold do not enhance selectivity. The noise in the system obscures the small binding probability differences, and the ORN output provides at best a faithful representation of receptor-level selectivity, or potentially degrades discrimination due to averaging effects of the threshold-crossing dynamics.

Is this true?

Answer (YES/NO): NO